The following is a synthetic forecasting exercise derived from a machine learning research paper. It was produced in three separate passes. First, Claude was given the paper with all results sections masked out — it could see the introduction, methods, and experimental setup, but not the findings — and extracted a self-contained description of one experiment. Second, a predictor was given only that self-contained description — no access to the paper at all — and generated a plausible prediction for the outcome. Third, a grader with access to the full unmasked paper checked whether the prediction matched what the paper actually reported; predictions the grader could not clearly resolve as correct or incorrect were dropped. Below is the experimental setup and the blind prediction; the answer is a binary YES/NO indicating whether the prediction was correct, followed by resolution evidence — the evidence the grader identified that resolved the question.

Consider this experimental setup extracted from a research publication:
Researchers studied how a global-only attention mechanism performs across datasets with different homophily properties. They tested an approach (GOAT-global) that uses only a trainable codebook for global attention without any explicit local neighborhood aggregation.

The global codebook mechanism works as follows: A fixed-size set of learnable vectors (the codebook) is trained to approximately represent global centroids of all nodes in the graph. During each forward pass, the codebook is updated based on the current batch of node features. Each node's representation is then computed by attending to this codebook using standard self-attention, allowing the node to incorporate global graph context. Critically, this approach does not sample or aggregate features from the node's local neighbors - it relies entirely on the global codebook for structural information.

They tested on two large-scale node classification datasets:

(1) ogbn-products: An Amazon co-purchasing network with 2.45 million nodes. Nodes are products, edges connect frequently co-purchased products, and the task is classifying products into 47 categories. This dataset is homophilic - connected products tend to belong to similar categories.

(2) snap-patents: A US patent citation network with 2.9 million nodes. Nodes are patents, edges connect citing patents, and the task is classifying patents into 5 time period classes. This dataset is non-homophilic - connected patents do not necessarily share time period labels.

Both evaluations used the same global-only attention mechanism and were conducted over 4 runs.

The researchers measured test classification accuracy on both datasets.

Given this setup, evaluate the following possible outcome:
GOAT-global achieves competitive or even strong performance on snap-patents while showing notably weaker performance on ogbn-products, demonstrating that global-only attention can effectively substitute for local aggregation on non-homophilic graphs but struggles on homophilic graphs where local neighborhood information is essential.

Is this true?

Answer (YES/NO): NO